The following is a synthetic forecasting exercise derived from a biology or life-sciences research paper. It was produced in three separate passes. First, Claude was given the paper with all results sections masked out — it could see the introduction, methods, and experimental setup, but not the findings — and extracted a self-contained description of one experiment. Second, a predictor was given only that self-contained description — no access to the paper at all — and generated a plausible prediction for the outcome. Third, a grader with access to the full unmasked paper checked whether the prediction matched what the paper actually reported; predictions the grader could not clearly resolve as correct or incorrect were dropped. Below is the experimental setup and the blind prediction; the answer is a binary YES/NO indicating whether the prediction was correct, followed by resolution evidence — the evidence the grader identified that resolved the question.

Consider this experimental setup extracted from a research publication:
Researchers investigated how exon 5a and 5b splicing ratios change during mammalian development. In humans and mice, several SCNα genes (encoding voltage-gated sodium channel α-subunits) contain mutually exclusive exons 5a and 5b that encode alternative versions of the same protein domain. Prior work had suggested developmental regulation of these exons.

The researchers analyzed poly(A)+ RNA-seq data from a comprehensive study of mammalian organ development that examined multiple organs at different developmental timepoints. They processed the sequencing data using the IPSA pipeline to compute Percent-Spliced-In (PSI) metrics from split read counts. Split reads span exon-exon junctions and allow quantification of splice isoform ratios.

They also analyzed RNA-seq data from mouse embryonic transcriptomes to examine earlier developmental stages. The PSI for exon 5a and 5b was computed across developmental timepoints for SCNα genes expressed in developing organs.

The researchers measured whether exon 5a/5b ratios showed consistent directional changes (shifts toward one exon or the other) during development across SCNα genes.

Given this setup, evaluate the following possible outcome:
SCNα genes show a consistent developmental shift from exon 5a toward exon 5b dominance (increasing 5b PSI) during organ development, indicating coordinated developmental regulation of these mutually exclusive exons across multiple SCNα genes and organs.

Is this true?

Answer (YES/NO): YES